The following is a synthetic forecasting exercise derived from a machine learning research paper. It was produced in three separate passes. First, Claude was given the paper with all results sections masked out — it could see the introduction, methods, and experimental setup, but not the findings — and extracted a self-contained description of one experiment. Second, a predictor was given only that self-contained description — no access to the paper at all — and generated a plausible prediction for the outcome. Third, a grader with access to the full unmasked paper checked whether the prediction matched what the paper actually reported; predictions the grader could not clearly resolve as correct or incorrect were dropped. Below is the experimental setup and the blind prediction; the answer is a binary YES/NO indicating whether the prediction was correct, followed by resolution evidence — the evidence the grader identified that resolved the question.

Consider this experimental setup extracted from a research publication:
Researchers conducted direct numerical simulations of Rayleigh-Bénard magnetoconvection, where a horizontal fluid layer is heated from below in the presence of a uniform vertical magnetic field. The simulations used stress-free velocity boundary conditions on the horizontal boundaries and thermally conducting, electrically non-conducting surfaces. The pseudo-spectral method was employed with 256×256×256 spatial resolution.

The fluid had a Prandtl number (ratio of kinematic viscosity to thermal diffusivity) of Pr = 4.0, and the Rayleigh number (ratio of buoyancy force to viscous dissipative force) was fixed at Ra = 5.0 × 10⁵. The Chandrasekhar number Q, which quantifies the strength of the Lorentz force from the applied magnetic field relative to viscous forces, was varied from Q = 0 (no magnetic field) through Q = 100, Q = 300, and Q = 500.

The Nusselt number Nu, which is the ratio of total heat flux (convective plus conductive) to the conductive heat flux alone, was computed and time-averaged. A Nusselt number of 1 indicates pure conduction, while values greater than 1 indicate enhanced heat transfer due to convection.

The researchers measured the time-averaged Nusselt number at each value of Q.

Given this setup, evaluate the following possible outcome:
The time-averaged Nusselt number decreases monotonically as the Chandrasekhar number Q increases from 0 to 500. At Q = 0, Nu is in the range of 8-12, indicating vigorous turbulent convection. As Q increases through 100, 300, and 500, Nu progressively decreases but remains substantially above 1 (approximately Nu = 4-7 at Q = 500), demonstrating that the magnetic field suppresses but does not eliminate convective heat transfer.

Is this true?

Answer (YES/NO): NO